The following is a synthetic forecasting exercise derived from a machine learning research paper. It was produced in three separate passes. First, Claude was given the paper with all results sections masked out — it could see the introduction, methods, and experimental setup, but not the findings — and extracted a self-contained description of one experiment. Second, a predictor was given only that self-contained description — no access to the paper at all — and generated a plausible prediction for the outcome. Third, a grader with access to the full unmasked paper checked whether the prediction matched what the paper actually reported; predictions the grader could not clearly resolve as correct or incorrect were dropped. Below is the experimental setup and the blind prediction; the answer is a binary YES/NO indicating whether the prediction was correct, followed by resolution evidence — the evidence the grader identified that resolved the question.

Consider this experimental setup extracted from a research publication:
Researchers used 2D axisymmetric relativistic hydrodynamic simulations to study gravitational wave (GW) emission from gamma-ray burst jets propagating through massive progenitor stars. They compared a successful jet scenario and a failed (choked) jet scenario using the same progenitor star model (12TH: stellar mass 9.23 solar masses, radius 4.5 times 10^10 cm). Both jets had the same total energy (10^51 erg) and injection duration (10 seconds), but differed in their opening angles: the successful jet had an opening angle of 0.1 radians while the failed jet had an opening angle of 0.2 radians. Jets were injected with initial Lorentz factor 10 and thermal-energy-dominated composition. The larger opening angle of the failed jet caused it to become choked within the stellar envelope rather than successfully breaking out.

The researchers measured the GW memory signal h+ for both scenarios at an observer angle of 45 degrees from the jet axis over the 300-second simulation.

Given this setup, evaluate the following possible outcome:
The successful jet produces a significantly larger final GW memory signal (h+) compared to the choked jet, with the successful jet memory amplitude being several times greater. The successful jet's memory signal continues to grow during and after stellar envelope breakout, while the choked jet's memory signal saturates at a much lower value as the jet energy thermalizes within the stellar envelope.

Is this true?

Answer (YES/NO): NO